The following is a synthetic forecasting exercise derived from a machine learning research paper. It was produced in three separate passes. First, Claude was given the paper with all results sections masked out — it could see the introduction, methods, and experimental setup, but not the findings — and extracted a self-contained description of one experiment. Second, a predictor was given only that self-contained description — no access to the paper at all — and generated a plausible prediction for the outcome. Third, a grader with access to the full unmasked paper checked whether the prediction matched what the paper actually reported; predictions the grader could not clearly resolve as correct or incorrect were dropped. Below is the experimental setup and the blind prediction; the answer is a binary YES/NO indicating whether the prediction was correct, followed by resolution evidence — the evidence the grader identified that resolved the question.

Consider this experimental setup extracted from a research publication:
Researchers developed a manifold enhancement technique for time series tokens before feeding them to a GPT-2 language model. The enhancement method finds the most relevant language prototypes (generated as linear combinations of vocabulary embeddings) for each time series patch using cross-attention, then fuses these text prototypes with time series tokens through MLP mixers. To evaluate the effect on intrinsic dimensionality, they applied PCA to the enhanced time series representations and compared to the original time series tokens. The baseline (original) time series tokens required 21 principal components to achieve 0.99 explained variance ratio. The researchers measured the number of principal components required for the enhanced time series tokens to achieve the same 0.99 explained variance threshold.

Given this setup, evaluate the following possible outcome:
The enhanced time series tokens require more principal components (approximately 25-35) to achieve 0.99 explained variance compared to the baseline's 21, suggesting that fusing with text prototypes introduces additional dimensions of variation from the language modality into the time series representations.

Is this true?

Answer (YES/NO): NO